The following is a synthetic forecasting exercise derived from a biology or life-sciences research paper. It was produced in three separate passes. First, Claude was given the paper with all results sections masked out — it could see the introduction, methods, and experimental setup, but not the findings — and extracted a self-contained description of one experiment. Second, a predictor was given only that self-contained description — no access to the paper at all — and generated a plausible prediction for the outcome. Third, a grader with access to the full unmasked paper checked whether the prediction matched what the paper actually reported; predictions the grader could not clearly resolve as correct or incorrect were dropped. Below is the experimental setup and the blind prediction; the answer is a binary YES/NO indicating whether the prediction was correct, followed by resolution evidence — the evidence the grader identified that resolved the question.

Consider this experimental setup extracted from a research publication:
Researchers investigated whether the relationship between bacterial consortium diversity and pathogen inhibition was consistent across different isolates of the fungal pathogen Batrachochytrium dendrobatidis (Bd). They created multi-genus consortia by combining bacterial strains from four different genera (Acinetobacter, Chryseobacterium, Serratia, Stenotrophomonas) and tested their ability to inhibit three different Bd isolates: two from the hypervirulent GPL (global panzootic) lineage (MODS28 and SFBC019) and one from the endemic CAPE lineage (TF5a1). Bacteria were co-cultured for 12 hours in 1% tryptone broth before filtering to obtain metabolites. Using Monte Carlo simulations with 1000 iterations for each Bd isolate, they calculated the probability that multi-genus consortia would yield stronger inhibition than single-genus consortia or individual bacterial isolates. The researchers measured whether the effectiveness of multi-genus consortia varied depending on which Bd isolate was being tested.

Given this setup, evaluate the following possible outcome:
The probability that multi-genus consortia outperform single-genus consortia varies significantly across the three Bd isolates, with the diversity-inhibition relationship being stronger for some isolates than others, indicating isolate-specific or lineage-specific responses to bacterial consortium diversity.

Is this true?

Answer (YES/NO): YES